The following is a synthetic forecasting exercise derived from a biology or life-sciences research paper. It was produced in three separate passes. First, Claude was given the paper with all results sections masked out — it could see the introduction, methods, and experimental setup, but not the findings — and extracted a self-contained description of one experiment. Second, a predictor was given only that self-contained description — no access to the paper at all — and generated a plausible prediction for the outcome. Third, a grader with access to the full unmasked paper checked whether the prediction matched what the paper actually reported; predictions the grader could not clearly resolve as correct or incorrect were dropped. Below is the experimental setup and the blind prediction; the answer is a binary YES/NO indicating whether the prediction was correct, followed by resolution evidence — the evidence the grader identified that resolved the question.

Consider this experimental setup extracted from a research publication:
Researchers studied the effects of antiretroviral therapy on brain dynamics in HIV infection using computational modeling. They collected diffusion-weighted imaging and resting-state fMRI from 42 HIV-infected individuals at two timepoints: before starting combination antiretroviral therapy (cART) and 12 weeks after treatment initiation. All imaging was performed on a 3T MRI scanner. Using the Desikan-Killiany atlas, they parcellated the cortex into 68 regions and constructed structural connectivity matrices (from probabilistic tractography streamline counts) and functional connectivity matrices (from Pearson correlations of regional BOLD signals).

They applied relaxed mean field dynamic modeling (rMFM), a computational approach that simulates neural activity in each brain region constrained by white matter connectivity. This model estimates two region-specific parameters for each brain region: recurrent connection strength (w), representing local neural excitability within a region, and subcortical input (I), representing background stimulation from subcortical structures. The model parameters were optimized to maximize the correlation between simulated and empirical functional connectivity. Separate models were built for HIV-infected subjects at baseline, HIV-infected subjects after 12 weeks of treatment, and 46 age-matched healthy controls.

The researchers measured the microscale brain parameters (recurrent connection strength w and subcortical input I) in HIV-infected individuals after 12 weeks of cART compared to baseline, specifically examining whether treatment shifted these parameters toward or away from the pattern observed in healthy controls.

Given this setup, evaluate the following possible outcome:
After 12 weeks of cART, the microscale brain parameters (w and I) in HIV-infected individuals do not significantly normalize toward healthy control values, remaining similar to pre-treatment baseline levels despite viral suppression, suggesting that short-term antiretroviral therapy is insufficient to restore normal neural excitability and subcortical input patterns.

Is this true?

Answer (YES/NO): NO